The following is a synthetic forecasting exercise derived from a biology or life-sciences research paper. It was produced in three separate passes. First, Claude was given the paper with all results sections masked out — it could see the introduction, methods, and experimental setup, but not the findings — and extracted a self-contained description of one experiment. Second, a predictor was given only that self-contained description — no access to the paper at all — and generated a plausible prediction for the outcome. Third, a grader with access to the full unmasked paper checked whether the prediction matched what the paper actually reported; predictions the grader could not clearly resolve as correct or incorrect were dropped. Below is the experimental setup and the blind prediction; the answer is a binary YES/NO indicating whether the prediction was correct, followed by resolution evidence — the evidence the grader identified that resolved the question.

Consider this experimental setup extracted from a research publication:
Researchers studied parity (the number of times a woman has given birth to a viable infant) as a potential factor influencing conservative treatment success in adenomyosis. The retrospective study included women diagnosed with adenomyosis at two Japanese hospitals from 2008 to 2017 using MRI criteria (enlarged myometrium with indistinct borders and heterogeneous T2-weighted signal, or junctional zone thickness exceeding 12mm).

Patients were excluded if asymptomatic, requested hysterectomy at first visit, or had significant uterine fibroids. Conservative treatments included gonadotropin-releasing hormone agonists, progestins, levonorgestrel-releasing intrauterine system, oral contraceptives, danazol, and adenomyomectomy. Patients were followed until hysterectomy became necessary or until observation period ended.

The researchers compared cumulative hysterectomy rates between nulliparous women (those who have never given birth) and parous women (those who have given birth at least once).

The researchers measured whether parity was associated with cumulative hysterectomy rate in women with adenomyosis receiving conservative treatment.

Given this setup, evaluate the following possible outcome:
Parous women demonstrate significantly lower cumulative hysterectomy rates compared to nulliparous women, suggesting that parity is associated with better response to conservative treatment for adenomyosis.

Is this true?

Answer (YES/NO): NO